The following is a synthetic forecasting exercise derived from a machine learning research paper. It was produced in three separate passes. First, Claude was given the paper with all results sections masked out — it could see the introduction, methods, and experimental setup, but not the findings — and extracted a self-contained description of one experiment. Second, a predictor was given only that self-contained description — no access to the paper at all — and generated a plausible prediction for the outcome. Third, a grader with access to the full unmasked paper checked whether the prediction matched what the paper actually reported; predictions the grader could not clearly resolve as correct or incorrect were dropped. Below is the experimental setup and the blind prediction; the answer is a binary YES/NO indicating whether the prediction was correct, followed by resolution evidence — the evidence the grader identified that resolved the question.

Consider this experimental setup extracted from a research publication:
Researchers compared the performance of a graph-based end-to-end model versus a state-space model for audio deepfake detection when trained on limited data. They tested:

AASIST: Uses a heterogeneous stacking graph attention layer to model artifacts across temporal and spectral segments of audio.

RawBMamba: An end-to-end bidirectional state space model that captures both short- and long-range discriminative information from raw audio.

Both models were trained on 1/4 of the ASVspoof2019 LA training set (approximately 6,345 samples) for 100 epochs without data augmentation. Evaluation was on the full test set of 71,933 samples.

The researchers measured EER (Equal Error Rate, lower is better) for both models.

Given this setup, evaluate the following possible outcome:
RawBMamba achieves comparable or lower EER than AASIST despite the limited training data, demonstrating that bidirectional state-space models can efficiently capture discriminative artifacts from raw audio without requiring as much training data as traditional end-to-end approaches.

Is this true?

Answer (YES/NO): NO